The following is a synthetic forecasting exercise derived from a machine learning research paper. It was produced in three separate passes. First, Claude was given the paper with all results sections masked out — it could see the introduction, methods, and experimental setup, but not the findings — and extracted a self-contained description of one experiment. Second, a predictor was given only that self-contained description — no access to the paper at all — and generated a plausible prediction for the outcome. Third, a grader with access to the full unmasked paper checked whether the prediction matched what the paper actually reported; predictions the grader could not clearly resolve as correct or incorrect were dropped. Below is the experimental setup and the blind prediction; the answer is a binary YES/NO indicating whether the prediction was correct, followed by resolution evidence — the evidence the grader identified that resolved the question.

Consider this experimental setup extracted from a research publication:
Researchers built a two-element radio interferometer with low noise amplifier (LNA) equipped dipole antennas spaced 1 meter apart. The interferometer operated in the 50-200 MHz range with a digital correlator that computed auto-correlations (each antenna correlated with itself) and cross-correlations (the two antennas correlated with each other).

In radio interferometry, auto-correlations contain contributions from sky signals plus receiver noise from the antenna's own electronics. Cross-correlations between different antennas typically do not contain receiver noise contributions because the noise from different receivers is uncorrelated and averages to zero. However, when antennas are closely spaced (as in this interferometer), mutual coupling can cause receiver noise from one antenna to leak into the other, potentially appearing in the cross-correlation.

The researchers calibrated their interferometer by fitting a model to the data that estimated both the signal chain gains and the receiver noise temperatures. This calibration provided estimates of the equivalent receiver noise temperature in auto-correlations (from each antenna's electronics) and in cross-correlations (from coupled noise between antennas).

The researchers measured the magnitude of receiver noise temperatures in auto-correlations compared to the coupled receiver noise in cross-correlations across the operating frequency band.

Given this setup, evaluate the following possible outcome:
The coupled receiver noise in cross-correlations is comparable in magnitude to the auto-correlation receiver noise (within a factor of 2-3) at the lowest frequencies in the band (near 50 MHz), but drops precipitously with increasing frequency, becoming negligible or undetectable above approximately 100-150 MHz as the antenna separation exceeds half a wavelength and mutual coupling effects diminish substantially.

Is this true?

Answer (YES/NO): NO